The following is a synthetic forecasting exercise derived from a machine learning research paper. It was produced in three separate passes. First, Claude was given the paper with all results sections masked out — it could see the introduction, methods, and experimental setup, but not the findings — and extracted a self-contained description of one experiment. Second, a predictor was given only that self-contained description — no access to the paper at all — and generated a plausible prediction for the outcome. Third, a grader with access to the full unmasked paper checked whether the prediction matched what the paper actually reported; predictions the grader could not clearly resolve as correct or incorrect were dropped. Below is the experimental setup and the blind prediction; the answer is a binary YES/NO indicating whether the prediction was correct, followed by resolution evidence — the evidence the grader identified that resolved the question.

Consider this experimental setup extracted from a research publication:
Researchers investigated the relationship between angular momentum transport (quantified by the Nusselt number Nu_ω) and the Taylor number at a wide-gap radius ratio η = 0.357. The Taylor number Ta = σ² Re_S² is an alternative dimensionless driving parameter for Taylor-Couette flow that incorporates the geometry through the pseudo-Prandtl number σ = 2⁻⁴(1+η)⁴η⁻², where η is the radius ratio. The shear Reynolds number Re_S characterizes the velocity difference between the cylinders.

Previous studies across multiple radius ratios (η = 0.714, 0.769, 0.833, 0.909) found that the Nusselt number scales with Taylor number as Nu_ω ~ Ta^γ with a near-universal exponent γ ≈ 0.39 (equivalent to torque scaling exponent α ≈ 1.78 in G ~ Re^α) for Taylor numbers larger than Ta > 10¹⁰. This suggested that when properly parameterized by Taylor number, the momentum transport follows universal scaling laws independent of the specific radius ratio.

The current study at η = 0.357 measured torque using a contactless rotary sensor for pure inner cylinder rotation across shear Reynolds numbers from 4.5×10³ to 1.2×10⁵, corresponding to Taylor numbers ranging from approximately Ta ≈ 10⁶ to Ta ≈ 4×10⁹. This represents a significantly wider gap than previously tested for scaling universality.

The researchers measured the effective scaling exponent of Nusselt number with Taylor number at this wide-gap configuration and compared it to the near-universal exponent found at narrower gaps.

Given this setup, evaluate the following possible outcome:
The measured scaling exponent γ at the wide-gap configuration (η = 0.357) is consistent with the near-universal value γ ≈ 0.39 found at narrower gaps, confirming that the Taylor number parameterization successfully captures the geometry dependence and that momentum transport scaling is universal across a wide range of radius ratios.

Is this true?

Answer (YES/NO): NO